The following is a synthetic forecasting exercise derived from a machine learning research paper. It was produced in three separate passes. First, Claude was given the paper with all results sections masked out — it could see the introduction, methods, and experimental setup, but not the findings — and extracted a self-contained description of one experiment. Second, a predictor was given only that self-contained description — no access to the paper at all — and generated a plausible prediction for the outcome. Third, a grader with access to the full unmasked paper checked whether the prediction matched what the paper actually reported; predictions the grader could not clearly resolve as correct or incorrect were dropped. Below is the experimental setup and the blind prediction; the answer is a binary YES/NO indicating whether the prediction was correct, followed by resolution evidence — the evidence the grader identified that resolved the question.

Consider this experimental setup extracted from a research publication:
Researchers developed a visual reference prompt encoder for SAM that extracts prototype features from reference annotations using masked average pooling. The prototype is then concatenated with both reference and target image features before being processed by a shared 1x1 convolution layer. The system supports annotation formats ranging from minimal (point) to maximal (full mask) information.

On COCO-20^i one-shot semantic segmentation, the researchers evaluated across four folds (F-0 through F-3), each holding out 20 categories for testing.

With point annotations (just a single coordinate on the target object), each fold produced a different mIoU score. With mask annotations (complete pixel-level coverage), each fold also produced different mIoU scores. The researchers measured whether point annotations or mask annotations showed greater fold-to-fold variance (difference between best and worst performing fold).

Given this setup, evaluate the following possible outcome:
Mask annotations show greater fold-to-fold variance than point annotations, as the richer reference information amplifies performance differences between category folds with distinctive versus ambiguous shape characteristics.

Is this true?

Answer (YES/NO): NO